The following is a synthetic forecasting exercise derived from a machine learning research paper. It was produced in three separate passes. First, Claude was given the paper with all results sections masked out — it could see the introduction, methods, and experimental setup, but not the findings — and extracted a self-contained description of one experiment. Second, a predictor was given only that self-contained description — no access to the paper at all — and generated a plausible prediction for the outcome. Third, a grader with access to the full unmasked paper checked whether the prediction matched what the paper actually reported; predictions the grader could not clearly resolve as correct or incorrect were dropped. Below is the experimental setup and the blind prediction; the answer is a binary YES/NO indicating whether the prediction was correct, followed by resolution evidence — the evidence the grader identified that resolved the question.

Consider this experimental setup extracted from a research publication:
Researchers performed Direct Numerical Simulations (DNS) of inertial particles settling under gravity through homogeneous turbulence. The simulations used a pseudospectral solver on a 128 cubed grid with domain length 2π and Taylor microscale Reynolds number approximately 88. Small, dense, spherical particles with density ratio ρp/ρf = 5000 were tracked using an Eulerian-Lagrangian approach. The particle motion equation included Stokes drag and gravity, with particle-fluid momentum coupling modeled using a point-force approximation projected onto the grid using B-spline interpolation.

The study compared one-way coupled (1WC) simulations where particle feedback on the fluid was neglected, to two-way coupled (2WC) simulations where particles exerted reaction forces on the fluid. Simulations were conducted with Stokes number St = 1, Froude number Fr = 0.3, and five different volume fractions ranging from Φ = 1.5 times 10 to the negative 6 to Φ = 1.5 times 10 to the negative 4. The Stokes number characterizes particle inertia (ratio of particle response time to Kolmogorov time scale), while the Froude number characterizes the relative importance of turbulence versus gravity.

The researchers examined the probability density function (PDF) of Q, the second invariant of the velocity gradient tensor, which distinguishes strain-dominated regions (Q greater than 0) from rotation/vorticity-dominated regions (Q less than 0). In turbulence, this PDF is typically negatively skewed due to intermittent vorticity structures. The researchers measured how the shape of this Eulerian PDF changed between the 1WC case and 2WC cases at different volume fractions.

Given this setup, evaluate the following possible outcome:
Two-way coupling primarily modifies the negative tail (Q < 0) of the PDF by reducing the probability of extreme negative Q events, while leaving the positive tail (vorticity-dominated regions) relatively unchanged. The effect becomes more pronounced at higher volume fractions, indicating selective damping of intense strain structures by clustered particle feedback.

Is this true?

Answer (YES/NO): NO